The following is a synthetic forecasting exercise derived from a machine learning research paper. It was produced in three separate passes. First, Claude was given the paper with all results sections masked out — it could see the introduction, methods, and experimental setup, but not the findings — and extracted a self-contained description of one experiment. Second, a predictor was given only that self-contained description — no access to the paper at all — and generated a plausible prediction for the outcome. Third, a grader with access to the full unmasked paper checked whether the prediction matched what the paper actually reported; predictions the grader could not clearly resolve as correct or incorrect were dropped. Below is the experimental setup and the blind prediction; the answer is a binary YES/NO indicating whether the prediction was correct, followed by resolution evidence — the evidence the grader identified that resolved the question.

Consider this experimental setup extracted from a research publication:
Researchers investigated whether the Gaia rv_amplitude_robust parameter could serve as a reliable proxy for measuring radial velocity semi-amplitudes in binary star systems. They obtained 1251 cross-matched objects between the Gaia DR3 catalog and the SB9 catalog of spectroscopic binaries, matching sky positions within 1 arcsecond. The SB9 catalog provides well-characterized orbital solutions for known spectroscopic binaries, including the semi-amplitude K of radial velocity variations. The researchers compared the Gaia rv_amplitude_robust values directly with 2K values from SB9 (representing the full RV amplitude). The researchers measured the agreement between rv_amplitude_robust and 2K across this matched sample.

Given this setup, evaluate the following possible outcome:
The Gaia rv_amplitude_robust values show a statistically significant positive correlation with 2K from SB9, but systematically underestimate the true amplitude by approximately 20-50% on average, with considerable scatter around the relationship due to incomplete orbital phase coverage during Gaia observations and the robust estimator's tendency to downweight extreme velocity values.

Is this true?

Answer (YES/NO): NO